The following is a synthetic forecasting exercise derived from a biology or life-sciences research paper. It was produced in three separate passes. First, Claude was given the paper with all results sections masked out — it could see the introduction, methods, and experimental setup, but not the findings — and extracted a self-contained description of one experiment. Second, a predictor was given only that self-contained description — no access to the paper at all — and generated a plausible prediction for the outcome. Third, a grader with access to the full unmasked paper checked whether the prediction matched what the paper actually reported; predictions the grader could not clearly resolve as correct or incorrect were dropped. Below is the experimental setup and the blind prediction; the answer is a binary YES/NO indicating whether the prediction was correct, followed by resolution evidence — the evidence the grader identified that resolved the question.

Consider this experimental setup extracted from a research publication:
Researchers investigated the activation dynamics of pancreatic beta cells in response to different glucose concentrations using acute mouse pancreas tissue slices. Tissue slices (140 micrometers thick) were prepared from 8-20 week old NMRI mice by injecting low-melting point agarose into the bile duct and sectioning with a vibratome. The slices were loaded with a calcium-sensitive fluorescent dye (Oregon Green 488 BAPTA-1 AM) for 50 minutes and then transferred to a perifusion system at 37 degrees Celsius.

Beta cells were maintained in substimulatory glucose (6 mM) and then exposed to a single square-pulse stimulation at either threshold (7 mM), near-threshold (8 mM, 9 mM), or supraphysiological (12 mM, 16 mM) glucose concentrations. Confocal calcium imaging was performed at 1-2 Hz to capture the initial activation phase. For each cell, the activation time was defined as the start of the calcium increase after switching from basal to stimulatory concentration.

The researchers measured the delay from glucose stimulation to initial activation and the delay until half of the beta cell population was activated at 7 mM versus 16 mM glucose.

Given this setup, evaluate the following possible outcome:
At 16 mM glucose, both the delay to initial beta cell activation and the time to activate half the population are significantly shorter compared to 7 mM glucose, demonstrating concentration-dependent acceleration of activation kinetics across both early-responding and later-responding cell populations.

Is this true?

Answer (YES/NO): YES